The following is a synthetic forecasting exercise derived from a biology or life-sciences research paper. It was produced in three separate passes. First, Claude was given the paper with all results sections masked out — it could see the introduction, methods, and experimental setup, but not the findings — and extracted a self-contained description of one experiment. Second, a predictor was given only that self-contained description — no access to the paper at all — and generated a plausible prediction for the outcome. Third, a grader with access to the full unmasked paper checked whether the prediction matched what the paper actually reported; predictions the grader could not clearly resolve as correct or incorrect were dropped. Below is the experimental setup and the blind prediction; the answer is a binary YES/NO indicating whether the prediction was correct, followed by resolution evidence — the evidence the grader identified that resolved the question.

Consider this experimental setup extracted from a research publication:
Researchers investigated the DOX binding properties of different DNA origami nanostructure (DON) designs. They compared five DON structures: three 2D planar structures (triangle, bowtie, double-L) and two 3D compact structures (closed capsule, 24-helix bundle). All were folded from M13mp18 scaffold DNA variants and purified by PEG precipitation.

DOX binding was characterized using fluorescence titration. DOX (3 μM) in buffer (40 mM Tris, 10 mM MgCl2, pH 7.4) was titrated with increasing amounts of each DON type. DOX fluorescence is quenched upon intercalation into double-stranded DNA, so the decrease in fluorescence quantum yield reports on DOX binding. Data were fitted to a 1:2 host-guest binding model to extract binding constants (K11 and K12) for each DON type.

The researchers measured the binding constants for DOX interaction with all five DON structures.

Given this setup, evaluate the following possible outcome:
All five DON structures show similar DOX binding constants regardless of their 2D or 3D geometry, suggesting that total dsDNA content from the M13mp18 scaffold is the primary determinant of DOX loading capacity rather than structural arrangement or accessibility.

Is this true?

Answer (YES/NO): YES